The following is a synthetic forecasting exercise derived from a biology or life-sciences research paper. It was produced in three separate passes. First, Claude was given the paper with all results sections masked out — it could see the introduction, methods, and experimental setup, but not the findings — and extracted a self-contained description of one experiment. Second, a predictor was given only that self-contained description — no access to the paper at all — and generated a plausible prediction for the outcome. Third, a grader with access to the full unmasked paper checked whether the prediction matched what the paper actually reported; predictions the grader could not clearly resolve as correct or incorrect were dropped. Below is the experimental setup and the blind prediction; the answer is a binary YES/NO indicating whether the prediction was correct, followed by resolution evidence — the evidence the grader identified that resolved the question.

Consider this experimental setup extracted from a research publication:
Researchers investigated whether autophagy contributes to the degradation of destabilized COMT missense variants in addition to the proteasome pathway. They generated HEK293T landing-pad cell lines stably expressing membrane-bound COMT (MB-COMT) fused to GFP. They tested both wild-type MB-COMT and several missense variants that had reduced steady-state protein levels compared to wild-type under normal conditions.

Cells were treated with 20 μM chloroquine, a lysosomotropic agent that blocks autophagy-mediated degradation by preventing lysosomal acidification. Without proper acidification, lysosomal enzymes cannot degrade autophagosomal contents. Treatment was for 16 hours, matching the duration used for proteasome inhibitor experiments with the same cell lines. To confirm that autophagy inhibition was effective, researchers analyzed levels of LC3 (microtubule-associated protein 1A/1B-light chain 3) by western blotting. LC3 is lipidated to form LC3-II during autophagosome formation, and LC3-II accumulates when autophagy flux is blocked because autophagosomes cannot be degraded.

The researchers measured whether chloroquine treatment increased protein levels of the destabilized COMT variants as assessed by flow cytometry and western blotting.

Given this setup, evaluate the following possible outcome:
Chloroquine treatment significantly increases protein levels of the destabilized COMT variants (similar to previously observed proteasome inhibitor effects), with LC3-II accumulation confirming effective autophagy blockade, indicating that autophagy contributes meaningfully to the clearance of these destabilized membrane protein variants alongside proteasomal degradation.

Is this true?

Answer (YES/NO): NO